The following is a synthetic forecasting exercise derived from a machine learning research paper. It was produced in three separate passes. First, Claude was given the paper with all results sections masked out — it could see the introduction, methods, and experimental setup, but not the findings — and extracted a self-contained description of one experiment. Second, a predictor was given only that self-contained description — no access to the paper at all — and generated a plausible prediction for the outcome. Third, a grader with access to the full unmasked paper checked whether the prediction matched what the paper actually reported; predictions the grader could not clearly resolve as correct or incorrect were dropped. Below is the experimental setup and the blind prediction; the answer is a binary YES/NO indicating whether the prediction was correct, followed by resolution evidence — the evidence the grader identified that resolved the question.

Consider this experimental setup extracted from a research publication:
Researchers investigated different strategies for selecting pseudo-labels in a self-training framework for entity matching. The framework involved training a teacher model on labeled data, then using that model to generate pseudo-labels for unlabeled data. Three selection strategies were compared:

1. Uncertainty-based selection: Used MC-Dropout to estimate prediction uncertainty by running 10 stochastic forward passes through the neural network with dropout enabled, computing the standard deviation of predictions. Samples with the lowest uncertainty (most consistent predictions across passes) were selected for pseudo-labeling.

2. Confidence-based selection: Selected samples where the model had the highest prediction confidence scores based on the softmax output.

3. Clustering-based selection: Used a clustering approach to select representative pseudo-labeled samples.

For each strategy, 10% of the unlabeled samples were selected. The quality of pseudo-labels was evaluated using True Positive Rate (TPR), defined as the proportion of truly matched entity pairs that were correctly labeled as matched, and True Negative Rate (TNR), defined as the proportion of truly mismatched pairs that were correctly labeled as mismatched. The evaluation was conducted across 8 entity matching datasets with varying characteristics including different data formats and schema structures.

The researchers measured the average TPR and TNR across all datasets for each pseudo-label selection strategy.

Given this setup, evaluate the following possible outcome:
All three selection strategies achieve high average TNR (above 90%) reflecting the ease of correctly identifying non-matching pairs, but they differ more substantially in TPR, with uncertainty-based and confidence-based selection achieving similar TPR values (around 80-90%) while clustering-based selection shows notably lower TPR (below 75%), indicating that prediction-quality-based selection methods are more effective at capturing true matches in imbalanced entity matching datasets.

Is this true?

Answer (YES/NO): NO